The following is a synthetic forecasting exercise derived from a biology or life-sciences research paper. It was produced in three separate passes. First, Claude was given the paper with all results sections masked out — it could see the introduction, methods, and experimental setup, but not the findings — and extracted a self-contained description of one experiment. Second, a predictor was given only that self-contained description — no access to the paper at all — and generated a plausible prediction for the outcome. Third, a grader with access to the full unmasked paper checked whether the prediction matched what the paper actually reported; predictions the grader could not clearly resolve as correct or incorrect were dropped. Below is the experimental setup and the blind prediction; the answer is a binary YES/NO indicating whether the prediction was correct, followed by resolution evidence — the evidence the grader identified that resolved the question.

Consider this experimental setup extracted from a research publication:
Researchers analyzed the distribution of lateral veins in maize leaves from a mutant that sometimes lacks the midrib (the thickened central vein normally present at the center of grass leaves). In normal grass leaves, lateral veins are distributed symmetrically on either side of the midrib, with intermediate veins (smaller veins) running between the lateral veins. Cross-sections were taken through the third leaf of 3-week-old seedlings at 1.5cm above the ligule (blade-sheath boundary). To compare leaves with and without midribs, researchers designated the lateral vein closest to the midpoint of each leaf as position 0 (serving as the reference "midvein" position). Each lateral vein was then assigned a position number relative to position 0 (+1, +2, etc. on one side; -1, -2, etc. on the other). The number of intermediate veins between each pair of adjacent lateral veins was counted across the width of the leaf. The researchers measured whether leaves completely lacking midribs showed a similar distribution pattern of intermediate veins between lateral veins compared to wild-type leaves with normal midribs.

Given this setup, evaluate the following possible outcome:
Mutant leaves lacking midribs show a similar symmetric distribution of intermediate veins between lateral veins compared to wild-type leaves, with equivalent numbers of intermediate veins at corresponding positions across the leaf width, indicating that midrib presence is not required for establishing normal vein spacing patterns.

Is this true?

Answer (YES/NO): NO